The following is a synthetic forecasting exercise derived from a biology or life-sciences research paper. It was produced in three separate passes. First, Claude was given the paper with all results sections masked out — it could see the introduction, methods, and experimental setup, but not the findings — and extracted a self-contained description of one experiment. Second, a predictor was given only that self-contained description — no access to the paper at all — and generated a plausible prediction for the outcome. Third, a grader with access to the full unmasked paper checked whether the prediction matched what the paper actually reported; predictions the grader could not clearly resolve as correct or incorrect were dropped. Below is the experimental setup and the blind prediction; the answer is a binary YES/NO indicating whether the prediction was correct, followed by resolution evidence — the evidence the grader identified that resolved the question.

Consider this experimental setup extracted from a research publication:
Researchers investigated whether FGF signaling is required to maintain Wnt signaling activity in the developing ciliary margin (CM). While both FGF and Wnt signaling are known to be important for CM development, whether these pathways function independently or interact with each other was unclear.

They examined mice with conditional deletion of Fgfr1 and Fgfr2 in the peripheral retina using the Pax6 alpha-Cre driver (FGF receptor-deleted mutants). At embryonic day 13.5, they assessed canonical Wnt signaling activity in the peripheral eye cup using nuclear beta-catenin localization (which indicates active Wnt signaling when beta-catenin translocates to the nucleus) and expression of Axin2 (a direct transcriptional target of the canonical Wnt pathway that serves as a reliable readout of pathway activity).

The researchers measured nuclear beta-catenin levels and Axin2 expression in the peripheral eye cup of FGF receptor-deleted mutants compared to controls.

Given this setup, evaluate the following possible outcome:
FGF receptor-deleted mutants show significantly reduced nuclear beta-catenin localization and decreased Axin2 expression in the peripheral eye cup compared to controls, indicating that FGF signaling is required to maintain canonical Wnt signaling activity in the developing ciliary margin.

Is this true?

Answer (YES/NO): YES